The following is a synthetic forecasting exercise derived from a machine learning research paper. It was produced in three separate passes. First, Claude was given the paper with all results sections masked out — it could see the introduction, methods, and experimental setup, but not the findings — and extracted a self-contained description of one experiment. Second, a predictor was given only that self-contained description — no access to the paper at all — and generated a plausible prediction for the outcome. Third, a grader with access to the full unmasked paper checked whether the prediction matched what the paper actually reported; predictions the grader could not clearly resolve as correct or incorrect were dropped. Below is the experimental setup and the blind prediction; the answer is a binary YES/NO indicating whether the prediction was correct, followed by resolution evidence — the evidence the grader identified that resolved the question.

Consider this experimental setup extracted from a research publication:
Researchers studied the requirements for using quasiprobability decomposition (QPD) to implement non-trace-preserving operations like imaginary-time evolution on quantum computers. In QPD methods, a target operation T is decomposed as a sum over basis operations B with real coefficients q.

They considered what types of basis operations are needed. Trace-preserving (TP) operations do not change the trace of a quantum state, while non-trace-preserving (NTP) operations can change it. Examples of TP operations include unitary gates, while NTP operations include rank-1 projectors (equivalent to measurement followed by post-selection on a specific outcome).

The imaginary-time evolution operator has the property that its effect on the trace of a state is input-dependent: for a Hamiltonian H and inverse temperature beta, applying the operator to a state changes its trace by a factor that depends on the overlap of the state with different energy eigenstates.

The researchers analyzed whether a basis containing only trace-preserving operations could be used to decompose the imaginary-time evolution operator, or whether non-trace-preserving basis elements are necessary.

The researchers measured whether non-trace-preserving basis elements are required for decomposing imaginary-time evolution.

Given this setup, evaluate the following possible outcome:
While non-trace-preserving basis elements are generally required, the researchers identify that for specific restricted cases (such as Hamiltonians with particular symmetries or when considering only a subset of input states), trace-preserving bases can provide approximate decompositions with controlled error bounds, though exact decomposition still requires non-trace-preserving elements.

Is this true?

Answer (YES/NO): NO